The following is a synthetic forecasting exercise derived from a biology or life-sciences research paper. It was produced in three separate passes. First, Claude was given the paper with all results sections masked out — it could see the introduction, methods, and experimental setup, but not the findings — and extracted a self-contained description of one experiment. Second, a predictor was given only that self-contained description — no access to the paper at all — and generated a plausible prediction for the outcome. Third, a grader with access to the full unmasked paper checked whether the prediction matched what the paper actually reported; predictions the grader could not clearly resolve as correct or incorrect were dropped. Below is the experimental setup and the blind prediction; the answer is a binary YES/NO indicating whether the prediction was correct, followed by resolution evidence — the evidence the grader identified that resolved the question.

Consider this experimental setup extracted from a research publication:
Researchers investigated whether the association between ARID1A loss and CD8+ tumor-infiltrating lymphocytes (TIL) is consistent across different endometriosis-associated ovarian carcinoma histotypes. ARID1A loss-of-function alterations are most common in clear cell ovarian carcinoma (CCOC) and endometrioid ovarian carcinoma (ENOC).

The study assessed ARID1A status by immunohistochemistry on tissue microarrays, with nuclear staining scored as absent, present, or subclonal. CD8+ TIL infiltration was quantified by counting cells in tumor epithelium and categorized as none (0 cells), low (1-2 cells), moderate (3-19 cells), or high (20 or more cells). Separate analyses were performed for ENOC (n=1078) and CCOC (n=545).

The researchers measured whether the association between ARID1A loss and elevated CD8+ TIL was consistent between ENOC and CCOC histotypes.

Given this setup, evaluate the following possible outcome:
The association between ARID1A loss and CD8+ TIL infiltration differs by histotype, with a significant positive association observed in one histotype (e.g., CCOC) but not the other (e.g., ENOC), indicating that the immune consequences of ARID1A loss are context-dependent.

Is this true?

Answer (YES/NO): NO